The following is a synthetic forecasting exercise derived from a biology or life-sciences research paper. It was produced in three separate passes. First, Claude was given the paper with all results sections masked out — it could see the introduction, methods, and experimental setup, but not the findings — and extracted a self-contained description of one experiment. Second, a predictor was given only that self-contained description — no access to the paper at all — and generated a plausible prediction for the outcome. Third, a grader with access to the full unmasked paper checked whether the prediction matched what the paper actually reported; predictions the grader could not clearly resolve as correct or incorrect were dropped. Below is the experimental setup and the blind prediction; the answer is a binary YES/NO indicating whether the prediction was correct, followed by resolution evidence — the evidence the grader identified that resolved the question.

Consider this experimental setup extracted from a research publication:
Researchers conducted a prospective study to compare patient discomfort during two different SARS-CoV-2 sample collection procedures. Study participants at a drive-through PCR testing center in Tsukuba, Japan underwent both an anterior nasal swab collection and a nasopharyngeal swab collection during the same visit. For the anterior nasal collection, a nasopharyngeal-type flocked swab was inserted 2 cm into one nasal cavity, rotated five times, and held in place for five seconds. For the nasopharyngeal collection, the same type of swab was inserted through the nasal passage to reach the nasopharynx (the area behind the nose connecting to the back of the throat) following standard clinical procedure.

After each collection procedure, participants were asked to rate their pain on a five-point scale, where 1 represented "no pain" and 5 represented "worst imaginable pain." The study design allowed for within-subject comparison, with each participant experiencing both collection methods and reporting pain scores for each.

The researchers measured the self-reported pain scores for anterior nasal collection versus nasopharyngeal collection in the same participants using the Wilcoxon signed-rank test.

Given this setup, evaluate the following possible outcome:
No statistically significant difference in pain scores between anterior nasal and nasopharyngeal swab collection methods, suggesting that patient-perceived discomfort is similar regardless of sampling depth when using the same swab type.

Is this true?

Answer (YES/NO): NO